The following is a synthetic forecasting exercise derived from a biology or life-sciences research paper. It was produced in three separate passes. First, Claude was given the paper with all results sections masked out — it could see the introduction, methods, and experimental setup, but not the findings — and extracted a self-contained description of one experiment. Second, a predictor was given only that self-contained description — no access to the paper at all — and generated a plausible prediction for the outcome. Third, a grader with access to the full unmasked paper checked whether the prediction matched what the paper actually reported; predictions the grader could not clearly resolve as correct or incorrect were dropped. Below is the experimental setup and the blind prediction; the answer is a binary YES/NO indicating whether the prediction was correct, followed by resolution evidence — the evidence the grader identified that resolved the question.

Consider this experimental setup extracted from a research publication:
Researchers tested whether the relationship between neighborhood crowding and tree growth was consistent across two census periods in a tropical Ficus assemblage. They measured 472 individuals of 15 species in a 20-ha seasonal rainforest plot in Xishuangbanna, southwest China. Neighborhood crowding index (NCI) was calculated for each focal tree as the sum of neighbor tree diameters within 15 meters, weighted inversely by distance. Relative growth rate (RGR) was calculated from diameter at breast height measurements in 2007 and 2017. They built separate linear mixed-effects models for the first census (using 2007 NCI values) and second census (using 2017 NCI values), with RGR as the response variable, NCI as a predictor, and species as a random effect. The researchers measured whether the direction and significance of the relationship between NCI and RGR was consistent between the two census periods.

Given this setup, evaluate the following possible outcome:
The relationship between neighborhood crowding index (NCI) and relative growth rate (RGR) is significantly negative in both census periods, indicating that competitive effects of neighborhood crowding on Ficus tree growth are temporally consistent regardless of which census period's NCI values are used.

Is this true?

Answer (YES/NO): NO